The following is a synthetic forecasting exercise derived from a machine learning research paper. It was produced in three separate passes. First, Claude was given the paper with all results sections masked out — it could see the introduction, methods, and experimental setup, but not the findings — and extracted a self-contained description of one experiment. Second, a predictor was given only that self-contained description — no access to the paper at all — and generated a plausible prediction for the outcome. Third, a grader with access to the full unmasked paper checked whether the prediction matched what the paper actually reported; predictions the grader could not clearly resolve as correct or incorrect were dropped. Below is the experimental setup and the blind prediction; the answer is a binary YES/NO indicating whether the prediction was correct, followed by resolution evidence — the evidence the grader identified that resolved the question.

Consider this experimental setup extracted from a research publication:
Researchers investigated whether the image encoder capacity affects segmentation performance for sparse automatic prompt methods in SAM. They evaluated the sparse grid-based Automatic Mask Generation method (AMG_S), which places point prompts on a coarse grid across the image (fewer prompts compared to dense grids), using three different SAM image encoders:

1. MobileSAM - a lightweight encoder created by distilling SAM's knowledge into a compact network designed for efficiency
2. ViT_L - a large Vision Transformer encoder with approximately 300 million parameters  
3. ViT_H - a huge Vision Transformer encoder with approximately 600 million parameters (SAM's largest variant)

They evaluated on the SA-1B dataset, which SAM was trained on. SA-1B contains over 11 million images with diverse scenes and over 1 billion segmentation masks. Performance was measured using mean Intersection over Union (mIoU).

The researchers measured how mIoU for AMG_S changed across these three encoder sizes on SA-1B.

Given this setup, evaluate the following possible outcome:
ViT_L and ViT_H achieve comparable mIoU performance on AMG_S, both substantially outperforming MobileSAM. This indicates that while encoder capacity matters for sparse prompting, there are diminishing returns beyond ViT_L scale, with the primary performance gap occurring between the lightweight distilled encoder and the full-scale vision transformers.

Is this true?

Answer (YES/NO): YES